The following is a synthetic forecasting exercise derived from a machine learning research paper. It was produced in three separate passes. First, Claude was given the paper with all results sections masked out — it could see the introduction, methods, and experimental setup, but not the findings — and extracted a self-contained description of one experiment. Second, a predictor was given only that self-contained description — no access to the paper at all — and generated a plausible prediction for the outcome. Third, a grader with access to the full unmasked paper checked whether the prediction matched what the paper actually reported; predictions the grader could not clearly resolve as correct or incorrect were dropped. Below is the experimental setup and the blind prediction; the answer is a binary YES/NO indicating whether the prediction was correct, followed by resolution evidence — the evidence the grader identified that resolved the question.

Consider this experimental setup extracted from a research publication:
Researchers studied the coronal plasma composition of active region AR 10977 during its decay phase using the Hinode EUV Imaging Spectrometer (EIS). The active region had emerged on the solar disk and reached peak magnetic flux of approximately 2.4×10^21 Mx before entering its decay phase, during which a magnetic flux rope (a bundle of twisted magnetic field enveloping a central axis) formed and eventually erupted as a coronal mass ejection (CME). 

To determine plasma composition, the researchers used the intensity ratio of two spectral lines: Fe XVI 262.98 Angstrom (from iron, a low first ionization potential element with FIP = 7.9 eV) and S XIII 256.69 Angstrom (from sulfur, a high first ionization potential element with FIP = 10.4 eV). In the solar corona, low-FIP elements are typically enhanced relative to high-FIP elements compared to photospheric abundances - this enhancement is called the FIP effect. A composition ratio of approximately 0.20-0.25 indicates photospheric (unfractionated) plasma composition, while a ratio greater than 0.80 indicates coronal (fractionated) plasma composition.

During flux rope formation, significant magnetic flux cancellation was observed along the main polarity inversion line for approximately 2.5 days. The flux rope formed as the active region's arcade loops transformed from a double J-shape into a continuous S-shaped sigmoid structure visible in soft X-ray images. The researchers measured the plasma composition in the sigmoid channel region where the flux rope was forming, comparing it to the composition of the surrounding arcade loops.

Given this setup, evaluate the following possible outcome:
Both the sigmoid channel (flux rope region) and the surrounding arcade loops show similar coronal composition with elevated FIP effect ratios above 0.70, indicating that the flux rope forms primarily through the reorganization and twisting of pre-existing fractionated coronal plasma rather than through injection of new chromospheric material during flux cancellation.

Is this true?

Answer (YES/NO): NO